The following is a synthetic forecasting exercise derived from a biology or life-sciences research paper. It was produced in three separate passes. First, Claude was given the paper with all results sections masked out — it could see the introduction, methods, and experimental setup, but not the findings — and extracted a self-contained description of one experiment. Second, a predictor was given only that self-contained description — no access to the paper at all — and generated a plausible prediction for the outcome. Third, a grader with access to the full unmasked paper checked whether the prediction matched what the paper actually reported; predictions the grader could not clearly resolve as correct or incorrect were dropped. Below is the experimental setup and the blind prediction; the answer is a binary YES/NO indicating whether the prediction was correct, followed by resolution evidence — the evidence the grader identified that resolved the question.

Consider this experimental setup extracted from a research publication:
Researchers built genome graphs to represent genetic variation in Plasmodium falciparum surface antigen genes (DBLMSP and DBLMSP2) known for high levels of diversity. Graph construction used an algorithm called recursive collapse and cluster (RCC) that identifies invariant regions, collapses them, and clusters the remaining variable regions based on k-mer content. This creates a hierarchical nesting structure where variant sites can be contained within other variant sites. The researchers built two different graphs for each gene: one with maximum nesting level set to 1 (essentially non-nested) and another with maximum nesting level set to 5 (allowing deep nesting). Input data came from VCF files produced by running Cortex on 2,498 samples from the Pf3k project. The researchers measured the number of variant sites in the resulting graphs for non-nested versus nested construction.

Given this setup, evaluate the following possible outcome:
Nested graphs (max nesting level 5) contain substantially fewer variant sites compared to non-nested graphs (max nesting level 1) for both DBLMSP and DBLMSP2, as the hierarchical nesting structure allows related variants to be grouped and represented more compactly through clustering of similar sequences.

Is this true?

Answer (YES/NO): NO